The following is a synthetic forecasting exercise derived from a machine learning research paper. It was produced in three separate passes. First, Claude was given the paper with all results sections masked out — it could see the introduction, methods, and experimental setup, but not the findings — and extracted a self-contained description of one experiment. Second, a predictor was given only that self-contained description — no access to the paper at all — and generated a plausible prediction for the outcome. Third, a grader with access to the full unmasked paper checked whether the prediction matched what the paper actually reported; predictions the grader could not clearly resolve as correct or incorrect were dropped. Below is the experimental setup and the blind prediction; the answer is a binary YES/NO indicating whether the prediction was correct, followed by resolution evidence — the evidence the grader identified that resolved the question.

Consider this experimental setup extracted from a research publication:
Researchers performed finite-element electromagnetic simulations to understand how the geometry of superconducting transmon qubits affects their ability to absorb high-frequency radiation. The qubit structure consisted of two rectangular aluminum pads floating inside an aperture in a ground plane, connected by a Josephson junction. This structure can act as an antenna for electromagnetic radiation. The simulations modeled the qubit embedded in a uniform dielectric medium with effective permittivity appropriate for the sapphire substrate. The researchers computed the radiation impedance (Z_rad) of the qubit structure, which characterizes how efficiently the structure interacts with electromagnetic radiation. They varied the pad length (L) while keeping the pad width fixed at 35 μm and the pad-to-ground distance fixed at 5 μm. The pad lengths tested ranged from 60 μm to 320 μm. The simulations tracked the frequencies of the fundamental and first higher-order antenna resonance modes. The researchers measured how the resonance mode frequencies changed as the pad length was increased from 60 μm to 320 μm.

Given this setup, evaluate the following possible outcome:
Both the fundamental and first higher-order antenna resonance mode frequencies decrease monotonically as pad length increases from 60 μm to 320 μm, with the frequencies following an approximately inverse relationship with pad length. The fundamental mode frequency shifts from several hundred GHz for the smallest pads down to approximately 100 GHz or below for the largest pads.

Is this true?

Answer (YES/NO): NO